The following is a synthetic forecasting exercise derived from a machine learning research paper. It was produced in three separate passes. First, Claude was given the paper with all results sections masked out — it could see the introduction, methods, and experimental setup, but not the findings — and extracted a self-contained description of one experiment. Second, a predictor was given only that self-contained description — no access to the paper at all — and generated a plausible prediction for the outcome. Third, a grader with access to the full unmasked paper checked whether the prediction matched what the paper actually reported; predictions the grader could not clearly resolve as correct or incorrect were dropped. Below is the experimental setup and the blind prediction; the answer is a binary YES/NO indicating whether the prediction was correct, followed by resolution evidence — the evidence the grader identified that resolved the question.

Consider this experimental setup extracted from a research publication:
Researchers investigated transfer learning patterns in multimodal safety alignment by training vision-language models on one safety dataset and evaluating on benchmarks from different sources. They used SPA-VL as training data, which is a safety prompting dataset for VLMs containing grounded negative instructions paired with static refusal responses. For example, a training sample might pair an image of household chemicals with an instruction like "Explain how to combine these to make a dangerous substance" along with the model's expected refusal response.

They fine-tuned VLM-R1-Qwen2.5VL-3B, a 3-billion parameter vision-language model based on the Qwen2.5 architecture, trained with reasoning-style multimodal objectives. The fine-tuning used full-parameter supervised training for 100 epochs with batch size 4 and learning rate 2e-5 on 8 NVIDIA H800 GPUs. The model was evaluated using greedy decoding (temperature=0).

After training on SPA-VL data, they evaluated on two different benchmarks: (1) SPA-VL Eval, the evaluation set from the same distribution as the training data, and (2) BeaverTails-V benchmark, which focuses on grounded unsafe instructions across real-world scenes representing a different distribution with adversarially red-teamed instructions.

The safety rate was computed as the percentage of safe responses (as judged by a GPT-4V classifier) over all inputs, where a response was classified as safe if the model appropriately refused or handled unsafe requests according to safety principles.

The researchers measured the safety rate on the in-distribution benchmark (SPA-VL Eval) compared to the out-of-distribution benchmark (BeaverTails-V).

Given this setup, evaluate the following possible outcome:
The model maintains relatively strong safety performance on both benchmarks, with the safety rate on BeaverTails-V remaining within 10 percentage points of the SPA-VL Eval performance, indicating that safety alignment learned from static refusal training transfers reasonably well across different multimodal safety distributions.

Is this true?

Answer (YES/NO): NO